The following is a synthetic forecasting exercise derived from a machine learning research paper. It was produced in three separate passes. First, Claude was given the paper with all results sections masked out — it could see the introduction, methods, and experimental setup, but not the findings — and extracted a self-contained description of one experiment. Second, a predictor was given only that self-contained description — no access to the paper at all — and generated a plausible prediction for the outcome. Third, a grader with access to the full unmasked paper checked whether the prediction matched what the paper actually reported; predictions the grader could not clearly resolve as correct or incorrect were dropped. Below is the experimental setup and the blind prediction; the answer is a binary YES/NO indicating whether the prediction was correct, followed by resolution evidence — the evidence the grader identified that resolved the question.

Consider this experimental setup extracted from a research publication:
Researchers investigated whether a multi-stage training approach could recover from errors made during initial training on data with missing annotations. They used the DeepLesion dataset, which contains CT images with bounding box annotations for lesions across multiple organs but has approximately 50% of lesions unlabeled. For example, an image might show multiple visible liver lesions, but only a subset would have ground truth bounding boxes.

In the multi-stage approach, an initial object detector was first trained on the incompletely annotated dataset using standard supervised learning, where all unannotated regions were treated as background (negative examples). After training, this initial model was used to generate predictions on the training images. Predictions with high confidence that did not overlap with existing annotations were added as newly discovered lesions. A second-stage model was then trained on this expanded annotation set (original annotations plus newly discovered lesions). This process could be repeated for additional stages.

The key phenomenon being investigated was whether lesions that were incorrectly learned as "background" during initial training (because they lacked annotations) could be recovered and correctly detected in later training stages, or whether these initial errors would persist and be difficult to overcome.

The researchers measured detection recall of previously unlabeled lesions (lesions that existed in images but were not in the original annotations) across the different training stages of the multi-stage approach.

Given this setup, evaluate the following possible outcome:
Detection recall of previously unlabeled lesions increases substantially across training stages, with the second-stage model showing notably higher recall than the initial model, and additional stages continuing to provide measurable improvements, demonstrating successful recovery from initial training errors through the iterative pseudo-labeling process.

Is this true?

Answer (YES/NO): NO